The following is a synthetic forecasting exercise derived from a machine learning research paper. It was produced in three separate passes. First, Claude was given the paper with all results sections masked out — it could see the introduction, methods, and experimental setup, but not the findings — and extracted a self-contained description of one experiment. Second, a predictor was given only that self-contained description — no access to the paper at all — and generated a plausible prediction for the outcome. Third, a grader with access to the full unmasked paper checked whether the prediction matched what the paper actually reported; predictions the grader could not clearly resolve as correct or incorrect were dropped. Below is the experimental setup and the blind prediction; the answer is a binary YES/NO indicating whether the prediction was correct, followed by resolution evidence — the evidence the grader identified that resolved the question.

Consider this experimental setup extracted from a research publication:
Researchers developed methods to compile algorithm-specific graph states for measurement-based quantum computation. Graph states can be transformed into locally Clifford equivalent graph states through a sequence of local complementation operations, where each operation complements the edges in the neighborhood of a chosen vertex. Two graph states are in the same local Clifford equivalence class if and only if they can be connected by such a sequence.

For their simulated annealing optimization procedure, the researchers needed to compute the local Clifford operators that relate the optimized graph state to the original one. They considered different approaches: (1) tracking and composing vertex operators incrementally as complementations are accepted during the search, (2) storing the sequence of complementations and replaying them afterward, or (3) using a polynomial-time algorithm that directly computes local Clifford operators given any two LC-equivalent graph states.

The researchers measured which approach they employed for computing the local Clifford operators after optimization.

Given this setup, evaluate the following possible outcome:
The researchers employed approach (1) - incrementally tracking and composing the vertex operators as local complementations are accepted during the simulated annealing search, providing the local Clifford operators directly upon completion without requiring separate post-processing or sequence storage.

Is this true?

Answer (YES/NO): NO